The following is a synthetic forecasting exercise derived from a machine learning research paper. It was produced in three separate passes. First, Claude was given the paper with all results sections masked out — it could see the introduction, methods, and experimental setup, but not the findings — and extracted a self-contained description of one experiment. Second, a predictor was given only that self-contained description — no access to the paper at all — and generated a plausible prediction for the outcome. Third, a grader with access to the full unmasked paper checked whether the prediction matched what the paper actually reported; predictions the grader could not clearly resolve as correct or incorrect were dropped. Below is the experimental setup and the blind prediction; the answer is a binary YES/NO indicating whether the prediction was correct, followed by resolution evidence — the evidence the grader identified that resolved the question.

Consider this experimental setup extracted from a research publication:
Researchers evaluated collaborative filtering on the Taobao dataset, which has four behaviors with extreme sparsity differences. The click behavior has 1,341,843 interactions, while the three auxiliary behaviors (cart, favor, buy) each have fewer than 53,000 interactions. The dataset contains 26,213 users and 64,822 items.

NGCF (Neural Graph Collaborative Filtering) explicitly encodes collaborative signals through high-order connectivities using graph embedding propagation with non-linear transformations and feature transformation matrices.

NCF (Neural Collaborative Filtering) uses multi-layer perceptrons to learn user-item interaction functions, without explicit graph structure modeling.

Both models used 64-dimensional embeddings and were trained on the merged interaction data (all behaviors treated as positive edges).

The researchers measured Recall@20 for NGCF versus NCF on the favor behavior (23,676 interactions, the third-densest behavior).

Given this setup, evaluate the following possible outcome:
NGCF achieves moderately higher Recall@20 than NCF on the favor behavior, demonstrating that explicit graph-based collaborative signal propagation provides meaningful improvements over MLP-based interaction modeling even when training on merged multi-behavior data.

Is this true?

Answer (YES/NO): NO